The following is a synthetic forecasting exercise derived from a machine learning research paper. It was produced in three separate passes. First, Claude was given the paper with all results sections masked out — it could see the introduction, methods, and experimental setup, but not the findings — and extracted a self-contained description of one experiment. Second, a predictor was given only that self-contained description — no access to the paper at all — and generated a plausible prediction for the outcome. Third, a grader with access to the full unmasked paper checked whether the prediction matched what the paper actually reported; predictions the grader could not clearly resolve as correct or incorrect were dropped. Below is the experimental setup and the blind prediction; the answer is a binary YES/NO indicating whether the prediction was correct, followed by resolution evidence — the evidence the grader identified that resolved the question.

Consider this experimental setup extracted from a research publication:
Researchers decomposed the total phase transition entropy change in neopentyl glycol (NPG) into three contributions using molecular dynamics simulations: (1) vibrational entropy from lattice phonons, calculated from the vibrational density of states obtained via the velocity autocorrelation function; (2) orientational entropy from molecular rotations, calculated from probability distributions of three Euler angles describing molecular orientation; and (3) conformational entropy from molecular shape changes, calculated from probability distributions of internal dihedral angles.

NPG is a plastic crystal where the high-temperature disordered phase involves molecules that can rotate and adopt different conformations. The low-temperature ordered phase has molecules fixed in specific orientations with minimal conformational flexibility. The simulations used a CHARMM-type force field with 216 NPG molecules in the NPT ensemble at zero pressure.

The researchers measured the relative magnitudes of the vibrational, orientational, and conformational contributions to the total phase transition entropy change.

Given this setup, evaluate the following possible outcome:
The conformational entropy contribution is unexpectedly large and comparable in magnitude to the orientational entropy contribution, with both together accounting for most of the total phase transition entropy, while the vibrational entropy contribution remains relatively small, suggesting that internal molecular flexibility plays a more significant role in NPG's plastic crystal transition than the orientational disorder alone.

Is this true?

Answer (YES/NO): NO